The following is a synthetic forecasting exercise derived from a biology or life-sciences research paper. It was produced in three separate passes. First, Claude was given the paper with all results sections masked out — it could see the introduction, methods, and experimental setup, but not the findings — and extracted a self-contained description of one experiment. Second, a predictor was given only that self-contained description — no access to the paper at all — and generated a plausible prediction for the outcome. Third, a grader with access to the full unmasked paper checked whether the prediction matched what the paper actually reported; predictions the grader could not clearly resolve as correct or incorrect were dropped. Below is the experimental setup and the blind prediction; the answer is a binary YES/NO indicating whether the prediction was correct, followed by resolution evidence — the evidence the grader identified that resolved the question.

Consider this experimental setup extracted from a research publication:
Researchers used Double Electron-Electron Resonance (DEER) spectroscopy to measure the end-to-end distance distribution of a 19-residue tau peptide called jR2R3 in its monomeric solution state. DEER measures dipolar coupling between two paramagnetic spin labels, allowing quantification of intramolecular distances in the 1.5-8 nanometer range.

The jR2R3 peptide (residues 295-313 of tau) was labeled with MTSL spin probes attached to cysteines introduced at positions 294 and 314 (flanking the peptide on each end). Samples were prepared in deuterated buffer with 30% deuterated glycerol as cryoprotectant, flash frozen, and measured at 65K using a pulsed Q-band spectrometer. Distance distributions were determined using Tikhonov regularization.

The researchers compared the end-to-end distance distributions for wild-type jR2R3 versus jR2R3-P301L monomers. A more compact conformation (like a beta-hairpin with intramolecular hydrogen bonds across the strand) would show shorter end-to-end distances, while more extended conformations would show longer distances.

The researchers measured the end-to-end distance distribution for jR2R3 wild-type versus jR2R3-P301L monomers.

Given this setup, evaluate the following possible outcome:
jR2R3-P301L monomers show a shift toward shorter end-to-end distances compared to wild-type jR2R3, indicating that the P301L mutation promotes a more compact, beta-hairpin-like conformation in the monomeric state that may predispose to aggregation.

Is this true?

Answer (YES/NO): NO